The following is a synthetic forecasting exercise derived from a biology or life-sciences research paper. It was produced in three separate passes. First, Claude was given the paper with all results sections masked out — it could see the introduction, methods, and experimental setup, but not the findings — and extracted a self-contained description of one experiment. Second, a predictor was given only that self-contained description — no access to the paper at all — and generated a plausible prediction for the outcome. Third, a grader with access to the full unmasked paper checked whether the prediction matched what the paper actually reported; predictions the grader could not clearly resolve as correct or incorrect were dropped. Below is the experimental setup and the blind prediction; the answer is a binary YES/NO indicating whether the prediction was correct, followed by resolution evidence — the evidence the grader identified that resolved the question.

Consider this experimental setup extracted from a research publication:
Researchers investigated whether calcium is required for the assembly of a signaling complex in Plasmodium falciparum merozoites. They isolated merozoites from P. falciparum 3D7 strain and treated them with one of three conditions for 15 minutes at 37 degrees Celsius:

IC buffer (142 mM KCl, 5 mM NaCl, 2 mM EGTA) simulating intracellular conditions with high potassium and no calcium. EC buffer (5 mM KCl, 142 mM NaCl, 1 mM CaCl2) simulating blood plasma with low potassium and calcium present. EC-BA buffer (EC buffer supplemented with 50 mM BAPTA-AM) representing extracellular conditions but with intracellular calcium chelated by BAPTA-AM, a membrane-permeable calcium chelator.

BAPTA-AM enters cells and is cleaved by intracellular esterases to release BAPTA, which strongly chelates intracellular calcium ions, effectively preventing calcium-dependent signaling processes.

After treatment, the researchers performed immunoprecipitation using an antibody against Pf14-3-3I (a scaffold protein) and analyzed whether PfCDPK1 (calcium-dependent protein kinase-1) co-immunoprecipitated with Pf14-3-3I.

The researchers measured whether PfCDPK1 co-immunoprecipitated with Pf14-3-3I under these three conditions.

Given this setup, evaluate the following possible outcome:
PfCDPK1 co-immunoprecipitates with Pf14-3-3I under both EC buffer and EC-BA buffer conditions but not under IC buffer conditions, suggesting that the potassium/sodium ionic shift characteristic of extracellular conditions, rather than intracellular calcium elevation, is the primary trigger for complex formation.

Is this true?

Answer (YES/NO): YES